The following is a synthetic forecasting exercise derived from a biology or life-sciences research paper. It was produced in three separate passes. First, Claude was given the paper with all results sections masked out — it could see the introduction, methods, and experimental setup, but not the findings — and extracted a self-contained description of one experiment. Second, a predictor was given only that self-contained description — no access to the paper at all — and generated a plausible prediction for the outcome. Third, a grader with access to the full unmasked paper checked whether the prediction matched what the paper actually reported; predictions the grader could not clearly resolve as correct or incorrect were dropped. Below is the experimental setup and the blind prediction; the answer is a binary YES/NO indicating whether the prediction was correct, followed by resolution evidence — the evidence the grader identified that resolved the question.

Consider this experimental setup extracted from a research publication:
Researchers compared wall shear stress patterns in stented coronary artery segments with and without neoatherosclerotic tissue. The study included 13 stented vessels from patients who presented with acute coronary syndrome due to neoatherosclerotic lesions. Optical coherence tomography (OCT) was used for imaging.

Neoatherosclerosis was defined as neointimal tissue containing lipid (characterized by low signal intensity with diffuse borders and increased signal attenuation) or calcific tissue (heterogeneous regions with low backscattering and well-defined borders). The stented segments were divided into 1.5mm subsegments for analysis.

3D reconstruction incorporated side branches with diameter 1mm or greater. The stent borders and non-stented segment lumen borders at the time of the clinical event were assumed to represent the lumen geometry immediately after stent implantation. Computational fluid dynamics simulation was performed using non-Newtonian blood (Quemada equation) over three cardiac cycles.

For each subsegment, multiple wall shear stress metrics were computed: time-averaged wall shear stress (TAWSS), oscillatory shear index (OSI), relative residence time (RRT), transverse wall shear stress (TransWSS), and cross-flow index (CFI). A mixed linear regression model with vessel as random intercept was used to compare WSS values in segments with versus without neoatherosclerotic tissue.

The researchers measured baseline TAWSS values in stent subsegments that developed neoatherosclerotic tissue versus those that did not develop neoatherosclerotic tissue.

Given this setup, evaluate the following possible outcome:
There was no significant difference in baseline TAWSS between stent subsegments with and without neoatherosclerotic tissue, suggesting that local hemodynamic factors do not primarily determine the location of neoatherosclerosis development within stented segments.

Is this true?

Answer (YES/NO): YES